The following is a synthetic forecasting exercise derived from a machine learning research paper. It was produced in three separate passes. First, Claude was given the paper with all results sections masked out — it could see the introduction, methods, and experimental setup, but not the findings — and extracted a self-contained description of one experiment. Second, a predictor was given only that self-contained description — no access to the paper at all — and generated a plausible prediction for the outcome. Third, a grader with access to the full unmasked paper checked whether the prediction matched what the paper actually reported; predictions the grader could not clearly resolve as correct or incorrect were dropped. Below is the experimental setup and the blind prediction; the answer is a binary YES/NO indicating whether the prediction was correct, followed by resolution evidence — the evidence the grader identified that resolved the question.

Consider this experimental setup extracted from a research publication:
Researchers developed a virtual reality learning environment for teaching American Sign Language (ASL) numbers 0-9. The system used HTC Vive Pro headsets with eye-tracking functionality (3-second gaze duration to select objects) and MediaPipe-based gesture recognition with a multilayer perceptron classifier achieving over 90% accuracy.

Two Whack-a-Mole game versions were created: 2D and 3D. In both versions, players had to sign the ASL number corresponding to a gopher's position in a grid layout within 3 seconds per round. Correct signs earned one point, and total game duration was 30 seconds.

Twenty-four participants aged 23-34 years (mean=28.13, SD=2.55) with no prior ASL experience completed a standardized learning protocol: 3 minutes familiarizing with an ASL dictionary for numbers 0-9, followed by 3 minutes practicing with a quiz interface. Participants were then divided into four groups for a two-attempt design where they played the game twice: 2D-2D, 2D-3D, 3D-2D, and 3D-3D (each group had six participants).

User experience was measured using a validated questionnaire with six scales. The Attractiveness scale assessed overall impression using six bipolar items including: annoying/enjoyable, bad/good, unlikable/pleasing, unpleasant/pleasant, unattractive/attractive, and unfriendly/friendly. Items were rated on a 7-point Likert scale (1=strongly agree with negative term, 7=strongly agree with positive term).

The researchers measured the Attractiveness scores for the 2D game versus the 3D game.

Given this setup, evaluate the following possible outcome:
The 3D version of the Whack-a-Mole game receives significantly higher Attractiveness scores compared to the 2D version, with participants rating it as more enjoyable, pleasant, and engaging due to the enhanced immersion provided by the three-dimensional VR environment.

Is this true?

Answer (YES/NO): YES